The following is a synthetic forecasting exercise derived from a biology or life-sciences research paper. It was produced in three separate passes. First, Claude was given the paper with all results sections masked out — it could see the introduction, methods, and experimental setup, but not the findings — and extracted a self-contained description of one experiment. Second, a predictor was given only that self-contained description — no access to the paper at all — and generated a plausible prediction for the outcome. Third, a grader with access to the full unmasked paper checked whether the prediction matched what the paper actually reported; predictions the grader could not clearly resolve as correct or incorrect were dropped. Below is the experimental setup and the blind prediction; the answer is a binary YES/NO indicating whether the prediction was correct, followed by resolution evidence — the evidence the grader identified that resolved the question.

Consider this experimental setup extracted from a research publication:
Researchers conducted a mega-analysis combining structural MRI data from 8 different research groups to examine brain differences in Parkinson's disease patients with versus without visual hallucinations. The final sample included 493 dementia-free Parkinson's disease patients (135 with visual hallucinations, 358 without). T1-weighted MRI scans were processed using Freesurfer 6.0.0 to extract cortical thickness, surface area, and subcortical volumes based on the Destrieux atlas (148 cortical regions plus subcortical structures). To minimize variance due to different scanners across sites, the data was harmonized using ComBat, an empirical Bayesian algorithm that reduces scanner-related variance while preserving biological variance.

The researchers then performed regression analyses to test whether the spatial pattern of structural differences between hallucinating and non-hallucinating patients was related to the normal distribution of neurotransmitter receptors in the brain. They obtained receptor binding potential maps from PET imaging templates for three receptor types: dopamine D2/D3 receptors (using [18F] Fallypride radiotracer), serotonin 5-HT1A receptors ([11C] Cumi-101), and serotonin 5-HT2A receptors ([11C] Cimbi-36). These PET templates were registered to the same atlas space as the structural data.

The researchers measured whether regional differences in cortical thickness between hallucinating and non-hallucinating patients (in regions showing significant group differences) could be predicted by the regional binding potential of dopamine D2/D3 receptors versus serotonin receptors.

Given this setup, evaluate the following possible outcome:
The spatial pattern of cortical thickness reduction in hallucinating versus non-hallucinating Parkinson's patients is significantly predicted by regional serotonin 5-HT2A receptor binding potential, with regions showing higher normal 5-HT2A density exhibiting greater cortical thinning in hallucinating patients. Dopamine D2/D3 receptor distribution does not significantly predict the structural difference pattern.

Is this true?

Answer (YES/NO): NO